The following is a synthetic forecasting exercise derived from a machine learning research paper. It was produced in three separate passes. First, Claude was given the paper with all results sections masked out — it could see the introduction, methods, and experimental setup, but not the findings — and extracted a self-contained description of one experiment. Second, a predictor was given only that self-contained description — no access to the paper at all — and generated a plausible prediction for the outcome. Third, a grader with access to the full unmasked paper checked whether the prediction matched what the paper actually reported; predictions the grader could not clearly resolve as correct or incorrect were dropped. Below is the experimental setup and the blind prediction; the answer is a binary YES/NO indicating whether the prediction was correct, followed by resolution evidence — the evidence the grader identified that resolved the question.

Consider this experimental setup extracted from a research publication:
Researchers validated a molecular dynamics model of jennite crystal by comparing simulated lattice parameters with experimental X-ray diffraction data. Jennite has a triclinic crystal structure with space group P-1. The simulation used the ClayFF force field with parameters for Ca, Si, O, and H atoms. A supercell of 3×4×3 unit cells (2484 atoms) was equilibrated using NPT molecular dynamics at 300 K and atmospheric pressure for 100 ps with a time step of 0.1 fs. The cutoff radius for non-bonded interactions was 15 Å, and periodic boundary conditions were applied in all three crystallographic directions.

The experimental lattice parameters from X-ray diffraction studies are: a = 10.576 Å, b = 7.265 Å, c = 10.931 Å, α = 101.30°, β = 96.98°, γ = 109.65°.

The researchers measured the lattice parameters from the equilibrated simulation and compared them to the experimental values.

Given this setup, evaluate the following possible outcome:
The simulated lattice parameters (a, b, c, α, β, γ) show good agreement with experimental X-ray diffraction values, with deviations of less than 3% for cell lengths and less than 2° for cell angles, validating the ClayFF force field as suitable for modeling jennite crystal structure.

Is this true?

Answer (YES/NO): NO